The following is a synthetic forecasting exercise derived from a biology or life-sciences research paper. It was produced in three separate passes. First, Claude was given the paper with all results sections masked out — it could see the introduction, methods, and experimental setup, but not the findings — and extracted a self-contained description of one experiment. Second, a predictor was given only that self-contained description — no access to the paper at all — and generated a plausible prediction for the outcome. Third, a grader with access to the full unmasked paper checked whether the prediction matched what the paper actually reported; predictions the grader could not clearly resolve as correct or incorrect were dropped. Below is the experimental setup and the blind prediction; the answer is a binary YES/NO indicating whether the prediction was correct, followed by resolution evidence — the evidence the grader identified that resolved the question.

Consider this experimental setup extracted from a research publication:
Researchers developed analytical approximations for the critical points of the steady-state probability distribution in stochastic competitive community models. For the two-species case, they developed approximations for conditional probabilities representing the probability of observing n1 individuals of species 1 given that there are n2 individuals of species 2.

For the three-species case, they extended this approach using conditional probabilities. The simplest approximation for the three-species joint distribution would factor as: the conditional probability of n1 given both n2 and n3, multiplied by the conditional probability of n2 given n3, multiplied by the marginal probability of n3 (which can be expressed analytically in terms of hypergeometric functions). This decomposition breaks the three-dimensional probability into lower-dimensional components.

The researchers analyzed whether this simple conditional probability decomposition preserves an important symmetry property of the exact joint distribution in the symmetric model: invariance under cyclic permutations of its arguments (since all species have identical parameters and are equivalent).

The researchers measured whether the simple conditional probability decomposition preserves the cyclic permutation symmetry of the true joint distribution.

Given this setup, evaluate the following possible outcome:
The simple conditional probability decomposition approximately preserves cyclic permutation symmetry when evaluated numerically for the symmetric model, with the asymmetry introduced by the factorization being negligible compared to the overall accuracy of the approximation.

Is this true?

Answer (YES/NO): NO